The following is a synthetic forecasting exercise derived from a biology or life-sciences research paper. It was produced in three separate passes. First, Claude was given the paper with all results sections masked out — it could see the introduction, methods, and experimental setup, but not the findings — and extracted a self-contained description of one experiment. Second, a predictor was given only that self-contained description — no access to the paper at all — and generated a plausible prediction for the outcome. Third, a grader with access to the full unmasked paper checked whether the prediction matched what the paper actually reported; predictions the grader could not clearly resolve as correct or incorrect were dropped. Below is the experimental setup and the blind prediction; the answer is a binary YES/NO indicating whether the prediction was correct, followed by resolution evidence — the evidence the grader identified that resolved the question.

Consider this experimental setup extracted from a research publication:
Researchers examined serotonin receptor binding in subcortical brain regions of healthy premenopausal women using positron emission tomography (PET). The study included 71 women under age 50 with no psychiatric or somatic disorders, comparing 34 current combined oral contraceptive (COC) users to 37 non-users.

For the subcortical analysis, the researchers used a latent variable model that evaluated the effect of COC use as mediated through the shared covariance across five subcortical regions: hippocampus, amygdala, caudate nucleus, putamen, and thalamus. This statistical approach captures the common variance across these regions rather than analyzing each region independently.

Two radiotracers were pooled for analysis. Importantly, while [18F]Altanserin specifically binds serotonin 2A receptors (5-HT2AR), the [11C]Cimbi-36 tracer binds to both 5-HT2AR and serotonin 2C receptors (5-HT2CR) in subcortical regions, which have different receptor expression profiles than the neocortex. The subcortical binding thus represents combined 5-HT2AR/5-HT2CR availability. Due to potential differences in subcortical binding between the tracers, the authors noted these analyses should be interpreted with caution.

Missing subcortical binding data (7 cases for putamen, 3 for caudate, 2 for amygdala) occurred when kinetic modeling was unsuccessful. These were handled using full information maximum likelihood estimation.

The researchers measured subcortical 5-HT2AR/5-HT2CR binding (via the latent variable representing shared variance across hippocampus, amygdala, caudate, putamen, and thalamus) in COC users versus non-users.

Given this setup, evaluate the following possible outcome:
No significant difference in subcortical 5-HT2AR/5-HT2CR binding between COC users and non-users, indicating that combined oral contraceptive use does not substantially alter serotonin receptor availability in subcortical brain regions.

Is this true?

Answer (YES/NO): YES